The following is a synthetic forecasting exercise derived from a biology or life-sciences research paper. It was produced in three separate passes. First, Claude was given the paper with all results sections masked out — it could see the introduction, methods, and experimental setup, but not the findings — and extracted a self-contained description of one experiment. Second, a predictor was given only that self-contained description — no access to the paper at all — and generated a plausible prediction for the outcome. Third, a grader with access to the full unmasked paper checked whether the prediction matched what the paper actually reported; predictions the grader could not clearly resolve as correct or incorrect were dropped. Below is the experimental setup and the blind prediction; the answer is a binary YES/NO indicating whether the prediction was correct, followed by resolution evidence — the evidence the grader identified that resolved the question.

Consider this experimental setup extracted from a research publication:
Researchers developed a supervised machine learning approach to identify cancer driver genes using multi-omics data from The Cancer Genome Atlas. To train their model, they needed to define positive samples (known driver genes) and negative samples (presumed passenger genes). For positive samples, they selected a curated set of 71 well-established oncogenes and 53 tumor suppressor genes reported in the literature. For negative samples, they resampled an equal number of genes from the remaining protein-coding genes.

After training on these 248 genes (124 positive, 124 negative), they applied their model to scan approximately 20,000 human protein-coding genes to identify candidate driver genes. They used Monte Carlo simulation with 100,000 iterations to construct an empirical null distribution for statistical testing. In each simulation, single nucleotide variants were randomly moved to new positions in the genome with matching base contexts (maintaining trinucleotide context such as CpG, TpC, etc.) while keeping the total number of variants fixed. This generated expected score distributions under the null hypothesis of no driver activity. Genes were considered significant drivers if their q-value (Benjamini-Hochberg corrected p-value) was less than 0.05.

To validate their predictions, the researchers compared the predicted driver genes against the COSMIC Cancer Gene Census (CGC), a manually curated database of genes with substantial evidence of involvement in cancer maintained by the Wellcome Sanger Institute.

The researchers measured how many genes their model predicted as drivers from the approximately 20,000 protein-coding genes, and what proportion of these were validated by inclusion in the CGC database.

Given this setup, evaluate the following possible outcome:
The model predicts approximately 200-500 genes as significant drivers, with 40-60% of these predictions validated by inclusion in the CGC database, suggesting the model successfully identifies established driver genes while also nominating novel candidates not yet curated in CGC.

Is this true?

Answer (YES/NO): NO